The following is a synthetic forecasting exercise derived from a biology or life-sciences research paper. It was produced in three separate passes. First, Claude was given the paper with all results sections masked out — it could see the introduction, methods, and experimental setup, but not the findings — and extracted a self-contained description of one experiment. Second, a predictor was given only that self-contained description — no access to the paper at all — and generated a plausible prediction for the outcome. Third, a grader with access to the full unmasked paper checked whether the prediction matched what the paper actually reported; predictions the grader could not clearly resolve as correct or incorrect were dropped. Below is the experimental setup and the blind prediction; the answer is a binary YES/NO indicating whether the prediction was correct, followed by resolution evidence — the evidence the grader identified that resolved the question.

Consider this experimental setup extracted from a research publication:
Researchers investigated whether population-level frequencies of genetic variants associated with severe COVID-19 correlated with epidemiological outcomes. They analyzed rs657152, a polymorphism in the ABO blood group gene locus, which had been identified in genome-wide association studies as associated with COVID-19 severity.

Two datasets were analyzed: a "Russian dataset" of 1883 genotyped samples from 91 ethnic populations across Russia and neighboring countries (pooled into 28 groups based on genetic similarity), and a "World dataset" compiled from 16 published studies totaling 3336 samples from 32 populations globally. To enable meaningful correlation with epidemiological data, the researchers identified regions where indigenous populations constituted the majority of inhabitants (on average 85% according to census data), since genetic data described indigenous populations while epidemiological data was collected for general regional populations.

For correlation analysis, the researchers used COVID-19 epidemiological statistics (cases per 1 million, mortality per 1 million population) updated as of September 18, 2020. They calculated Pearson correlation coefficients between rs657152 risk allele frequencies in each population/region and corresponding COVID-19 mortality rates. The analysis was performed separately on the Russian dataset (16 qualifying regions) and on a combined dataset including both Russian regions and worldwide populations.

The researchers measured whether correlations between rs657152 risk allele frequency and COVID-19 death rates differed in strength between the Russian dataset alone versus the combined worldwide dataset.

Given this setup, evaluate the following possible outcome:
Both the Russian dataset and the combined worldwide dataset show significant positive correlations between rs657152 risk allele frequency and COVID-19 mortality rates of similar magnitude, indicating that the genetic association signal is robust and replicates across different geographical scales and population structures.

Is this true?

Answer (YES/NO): NO